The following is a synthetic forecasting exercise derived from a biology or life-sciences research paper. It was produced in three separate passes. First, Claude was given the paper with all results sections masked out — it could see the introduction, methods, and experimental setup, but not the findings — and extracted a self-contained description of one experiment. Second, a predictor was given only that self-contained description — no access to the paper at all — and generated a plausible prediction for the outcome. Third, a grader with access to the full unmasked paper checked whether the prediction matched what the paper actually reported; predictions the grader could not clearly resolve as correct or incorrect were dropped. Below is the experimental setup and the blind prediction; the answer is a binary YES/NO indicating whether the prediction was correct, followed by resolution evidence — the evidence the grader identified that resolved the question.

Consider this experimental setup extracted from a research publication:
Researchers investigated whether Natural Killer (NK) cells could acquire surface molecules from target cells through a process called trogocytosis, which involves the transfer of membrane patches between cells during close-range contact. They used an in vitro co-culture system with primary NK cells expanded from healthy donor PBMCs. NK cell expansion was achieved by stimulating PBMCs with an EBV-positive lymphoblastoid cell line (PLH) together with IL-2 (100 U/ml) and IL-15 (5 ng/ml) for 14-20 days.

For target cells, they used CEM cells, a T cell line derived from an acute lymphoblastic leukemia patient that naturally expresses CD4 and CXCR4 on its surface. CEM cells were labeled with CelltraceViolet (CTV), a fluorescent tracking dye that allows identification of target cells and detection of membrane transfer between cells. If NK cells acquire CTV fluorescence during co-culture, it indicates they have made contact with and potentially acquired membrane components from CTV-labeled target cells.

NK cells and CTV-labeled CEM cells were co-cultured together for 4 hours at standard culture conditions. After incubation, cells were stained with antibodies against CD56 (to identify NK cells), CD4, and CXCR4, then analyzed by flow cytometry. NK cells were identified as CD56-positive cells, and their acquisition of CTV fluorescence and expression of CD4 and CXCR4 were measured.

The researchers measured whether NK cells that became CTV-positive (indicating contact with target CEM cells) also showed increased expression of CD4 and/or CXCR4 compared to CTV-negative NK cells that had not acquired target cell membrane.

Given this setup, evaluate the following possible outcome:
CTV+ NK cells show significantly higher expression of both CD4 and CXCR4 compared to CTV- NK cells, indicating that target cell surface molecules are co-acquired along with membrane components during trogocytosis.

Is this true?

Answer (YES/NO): NO